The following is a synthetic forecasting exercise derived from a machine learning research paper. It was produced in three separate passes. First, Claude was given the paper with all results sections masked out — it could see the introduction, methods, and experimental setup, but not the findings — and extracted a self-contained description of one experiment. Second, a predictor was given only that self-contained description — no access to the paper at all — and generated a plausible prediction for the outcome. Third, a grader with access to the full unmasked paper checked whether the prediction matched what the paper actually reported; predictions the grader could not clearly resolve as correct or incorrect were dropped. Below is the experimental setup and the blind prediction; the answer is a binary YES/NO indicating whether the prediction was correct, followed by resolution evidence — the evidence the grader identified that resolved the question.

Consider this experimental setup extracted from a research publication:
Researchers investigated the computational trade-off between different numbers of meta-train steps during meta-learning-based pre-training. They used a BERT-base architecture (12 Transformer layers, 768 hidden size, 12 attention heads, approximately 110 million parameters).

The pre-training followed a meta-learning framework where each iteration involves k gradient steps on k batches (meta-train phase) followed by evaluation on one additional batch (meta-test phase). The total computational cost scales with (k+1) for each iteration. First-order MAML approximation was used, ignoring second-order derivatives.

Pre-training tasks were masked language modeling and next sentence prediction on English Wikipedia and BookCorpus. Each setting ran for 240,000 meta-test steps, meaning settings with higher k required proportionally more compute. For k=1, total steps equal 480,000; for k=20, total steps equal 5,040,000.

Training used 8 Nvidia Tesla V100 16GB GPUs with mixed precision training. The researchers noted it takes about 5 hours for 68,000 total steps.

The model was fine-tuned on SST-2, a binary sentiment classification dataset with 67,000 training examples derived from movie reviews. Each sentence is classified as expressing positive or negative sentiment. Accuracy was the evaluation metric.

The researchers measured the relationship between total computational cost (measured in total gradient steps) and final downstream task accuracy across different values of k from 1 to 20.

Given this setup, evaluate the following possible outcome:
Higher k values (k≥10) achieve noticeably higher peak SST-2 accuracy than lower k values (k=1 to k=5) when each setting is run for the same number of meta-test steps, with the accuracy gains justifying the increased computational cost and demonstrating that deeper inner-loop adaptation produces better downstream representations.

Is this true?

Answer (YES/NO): NO